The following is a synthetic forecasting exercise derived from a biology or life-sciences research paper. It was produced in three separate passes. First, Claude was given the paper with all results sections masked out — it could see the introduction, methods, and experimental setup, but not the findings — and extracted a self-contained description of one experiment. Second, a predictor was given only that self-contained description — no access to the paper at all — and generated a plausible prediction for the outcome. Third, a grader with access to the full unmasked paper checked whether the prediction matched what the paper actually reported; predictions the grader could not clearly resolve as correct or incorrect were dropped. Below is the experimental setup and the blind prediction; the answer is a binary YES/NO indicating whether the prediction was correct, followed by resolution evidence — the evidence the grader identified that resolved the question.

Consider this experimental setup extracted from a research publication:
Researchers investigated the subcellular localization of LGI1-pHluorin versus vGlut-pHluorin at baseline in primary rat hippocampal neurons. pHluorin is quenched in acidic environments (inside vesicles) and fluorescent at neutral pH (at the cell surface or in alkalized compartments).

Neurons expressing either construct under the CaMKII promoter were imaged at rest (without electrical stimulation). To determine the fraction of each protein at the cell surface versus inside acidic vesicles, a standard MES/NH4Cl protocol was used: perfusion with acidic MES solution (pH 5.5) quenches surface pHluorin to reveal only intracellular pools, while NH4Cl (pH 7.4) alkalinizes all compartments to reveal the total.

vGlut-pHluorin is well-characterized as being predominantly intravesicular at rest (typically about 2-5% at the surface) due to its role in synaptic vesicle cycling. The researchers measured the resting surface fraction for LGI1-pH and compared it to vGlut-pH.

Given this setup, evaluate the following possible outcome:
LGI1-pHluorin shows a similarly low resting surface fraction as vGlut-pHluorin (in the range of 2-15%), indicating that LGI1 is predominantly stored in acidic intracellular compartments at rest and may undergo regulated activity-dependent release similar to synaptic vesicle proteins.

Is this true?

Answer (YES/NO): NO